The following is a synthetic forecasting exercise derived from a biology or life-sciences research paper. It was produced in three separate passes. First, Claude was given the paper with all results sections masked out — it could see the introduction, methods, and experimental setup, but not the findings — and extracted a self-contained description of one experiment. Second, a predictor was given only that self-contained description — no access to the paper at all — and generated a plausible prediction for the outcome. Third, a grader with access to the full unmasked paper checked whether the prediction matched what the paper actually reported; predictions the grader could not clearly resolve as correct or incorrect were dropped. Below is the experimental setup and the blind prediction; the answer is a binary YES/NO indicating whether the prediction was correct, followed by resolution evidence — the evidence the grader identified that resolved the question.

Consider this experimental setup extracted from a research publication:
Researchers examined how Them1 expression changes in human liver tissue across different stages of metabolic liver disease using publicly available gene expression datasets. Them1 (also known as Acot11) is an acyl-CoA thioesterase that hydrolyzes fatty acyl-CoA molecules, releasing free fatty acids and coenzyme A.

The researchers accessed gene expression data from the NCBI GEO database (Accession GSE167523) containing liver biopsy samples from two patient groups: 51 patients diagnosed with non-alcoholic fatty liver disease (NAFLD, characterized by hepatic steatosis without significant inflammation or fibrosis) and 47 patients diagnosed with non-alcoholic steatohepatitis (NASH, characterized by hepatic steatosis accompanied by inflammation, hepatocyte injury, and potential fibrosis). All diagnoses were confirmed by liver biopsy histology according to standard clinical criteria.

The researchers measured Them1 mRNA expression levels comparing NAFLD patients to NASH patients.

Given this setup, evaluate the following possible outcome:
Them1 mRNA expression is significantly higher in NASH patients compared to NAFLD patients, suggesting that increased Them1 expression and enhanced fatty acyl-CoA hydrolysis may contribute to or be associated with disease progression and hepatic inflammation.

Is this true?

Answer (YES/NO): YES